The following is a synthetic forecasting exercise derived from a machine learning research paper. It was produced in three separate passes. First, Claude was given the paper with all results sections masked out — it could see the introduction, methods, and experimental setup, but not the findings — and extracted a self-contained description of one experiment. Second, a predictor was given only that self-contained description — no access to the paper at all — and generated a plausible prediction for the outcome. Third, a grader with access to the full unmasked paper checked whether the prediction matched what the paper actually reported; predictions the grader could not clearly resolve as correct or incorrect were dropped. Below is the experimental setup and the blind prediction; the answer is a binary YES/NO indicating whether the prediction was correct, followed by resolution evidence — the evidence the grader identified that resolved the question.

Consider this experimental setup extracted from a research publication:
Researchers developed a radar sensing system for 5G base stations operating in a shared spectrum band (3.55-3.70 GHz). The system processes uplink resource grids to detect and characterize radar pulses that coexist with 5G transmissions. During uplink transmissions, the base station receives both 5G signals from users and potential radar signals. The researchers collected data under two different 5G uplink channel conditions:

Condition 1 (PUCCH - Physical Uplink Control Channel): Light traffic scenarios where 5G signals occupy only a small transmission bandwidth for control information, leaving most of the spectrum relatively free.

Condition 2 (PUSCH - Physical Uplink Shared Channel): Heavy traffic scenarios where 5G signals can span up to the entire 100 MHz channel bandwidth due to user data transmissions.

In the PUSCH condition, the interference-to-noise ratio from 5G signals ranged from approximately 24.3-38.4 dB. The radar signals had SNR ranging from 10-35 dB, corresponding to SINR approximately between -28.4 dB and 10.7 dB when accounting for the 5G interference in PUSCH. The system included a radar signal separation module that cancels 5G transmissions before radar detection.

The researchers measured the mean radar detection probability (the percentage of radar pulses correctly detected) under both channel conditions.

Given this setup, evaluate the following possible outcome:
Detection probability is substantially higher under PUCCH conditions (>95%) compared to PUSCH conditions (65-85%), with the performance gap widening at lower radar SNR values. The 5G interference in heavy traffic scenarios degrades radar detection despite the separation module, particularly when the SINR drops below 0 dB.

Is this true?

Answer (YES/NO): YES